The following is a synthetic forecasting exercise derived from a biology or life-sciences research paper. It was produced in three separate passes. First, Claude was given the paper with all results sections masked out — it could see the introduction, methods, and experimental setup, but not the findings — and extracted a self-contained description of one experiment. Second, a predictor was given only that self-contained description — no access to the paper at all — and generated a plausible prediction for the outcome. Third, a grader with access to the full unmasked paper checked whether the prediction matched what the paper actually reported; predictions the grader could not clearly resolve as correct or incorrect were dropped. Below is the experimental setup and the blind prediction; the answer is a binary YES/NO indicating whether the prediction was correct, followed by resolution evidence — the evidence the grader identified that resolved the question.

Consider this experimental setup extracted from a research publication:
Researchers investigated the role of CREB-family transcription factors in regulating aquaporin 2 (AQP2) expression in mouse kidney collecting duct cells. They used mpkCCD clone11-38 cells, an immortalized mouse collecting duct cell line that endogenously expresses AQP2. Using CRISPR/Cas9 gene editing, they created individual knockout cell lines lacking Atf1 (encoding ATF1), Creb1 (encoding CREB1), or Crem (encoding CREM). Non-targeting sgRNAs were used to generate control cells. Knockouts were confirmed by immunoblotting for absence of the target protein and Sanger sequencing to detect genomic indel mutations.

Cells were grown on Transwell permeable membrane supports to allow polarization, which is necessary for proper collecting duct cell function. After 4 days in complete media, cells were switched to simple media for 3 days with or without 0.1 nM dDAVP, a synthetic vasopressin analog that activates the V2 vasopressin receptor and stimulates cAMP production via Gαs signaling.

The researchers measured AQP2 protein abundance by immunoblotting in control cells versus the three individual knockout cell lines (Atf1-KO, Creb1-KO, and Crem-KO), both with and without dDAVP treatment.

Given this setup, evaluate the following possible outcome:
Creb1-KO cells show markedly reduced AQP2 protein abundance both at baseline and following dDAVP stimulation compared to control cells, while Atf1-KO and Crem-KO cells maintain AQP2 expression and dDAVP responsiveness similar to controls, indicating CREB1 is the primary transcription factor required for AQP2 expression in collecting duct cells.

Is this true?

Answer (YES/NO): NO